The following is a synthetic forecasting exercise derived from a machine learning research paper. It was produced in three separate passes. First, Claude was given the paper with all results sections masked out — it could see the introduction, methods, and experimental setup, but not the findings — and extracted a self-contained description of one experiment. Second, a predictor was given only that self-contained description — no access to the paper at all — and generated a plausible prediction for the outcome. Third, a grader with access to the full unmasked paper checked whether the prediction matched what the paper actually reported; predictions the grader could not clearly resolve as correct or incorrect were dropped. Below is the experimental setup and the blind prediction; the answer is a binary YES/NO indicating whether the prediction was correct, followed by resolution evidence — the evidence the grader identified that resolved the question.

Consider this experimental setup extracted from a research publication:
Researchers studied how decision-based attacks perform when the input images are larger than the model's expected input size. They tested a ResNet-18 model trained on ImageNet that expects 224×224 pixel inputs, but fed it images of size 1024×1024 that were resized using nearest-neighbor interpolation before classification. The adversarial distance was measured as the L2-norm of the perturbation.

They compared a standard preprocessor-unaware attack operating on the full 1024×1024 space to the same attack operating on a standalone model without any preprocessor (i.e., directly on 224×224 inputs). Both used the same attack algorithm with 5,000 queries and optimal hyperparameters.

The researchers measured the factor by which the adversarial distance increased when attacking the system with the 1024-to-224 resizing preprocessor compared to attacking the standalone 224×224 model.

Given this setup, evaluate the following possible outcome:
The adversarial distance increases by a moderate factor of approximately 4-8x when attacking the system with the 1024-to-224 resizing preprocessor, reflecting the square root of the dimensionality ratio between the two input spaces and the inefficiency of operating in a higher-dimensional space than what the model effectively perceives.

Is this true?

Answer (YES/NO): YES